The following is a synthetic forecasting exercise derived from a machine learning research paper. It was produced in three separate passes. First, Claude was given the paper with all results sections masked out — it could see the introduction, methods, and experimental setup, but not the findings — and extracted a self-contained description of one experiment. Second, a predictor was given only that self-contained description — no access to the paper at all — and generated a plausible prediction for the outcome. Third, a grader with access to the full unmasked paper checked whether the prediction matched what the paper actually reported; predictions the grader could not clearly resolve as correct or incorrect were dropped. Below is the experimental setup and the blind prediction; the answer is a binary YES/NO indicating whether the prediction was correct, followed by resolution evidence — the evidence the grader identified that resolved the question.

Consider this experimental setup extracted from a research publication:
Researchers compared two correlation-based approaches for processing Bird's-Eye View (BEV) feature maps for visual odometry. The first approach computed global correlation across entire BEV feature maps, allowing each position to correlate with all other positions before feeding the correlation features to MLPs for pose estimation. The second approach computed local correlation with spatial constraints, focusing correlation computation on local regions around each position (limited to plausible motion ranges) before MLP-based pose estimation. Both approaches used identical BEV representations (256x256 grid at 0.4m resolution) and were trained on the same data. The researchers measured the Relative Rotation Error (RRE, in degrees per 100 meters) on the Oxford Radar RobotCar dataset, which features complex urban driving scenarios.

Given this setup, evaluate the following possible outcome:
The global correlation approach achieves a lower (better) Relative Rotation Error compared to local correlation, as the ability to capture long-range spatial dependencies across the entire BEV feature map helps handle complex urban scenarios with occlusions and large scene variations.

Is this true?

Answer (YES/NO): NO